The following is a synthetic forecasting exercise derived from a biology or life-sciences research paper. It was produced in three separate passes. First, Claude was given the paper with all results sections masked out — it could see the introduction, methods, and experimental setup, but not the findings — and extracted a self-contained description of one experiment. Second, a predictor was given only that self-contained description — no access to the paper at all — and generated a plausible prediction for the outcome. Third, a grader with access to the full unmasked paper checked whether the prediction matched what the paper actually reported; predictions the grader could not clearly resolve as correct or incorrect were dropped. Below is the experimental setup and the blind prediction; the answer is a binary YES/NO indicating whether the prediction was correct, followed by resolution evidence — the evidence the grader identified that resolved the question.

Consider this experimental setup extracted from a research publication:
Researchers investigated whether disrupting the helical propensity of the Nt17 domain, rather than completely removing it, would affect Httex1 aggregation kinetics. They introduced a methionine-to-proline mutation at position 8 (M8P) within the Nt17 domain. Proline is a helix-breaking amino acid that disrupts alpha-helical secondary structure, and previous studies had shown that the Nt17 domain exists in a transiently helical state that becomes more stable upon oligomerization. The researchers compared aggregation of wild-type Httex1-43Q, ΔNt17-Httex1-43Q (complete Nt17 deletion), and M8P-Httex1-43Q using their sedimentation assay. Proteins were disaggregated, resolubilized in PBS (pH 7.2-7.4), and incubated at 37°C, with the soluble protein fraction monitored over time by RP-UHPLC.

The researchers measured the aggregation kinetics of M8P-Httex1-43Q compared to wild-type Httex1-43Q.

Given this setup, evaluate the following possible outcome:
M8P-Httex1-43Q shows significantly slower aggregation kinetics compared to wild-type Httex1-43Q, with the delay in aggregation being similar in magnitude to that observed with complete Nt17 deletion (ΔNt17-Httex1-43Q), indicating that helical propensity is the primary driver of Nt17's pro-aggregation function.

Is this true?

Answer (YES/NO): NO